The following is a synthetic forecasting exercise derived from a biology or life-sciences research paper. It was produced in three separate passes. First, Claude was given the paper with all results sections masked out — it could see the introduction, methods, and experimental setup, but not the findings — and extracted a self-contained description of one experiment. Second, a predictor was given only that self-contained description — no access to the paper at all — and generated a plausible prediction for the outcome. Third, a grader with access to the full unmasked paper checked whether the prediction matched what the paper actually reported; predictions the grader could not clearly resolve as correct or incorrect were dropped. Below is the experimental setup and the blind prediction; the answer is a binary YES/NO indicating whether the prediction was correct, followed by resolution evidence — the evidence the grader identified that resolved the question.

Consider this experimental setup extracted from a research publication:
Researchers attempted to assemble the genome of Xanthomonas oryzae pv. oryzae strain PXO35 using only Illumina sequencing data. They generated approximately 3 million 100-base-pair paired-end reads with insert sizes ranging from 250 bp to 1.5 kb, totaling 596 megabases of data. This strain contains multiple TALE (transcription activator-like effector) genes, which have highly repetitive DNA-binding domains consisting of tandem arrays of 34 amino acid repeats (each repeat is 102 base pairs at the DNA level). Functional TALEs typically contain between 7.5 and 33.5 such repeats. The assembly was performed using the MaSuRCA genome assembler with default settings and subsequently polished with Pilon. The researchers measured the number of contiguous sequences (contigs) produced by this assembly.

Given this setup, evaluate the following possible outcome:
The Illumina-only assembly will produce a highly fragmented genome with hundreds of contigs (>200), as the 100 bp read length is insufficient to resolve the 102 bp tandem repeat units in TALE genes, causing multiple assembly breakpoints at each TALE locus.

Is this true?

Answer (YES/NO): YES